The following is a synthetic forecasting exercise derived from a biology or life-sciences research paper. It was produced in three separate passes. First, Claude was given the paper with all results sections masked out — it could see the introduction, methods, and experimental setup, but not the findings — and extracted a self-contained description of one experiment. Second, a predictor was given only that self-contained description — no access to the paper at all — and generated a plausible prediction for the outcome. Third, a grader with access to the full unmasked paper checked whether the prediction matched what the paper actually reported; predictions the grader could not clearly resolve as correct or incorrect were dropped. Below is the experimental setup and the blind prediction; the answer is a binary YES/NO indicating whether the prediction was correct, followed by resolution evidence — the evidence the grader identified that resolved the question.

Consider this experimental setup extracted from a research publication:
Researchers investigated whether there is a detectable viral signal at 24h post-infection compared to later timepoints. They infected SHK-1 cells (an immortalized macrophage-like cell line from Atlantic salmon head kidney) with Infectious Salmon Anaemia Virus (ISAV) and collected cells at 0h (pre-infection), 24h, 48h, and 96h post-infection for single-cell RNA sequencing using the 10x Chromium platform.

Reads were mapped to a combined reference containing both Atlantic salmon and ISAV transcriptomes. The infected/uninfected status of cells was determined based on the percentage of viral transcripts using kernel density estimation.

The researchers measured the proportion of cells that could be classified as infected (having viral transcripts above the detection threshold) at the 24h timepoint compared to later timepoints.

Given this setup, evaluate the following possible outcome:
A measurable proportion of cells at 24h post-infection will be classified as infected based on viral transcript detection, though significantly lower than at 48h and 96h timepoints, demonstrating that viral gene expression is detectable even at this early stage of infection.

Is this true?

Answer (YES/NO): YES